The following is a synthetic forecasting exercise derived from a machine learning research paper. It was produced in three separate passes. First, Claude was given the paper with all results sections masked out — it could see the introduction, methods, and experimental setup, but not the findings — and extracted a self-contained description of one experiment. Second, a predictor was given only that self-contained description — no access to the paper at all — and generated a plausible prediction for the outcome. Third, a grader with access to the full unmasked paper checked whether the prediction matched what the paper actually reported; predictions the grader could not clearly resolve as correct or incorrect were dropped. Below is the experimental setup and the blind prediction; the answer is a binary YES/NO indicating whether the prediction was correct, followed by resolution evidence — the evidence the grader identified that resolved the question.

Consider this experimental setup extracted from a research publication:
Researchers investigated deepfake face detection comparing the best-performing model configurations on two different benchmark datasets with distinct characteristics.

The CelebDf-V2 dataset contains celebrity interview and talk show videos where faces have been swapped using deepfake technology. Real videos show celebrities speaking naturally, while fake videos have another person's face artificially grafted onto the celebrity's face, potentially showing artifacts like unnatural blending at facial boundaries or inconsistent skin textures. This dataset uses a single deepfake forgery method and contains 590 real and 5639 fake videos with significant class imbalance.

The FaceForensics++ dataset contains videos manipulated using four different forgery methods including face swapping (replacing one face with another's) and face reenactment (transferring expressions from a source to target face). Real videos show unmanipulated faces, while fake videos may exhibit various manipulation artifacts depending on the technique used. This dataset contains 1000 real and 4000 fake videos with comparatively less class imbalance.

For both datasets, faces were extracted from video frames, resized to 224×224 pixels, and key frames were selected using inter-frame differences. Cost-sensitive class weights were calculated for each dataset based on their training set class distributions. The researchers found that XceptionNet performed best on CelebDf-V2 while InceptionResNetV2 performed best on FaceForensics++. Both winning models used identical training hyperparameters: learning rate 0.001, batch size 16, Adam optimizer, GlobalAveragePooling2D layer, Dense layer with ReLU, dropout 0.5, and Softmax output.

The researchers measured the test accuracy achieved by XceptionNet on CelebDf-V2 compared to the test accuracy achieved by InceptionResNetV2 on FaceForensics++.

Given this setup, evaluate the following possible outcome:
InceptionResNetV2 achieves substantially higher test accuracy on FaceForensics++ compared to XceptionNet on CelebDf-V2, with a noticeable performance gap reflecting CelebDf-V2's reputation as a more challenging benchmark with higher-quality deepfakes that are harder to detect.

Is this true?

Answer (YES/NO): NO